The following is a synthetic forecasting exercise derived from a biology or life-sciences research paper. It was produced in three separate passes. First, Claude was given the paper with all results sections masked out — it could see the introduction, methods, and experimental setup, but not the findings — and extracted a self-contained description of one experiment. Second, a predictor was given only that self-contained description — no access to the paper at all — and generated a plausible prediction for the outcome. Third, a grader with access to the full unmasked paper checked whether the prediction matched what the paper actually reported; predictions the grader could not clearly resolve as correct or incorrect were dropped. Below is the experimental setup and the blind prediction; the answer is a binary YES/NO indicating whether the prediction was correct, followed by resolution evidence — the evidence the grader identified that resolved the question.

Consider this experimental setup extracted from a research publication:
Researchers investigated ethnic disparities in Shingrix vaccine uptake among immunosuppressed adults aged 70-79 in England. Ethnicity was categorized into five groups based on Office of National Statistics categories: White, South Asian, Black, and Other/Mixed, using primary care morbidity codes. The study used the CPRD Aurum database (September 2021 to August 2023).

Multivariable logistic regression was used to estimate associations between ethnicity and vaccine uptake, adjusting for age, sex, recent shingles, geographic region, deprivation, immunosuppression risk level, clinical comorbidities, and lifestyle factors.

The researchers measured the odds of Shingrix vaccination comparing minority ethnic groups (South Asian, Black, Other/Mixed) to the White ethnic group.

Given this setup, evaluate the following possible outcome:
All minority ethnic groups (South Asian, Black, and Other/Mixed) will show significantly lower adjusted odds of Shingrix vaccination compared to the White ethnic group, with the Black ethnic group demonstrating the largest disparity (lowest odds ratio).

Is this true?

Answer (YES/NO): YES